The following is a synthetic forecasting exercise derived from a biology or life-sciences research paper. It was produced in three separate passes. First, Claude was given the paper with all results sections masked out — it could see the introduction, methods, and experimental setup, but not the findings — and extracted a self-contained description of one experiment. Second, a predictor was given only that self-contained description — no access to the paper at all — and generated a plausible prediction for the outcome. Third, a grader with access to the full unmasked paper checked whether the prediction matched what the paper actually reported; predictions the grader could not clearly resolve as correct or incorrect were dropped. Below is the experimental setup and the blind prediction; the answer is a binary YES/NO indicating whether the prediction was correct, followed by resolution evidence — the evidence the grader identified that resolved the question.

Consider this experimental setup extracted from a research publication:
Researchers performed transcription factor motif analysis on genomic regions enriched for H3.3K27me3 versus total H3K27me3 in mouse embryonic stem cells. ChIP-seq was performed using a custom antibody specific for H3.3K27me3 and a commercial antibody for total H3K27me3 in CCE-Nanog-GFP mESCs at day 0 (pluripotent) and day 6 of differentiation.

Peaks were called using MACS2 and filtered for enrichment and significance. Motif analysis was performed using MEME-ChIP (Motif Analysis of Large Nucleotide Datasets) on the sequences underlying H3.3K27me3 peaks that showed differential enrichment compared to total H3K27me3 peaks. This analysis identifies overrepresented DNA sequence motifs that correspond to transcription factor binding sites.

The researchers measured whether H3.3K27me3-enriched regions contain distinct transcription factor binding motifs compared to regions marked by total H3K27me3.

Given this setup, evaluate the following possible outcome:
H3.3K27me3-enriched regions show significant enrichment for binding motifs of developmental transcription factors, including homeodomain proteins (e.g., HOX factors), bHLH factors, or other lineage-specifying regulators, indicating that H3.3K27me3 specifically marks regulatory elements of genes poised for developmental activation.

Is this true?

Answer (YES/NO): NO